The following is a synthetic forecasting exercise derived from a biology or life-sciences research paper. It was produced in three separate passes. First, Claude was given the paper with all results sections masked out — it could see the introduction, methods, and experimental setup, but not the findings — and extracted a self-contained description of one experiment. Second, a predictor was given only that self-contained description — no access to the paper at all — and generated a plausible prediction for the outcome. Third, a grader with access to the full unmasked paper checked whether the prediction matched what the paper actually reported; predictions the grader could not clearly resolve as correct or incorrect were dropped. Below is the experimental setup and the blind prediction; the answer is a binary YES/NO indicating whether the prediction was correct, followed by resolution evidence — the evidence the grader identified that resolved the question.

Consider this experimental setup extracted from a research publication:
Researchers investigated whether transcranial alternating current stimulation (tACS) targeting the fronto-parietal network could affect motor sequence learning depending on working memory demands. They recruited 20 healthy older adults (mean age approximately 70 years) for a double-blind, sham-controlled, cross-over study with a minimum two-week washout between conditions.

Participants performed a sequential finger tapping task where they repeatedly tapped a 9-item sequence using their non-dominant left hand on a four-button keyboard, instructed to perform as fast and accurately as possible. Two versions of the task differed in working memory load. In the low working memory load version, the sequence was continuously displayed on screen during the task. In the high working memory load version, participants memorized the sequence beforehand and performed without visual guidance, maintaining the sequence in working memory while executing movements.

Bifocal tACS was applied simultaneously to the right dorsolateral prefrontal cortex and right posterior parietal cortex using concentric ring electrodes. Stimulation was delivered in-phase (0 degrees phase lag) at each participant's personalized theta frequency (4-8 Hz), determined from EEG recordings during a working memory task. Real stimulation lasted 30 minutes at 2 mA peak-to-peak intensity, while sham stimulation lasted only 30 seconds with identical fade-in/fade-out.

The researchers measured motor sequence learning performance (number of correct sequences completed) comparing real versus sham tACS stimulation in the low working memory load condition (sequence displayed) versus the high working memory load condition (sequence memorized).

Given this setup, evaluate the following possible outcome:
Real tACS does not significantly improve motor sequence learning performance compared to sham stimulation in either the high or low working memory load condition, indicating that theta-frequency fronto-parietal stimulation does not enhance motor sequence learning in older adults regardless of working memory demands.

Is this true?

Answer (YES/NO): NO